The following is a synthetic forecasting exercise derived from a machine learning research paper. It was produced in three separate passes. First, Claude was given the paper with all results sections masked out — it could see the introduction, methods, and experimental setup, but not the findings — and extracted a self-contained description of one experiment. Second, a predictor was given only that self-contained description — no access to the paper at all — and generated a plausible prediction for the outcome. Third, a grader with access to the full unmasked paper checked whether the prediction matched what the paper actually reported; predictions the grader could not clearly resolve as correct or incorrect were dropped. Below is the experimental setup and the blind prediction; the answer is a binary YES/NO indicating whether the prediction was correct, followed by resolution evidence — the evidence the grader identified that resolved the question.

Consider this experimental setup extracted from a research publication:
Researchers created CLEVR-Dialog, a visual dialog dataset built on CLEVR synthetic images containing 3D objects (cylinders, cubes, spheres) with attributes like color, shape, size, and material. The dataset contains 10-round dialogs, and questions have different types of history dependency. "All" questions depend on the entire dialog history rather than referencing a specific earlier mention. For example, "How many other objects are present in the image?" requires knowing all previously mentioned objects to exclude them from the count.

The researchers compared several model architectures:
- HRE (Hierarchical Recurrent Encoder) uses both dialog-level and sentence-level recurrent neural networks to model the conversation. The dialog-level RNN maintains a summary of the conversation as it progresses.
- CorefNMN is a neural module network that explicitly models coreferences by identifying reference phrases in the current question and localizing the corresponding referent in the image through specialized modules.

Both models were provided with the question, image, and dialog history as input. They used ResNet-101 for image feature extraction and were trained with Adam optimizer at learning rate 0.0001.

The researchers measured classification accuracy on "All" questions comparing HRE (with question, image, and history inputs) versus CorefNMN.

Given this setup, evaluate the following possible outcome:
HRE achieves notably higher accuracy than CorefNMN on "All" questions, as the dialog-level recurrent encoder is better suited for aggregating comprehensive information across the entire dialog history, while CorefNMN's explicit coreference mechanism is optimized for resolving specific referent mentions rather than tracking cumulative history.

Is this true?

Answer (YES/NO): YES